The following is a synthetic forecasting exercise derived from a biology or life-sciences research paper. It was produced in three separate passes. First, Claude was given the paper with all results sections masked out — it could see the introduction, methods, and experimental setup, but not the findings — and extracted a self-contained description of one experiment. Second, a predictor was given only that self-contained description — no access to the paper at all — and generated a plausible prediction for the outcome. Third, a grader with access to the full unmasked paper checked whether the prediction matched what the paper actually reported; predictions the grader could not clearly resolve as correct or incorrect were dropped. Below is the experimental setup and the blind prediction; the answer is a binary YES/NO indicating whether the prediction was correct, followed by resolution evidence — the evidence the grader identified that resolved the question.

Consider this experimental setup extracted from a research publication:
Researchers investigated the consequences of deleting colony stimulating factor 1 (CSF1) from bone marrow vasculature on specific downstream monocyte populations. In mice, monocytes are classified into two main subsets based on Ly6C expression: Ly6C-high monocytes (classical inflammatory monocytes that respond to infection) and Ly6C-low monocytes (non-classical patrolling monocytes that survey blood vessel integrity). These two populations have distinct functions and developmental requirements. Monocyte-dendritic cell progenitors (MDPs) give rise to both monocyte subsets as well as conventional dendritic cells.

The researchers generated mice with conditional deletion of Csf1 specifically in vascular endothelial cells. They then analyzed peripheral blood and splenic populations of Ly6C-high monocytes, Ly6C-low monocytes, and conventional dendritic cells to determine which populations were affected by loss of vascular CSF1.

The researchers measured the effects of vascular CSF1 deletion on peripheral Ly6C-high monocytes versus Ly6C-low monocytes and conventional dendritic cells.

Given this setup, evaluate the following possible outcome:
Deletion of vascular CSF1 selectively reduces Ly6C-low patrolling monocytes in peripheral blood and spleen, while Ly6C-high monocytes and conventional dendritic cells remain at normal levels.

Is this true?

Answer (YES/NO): NO